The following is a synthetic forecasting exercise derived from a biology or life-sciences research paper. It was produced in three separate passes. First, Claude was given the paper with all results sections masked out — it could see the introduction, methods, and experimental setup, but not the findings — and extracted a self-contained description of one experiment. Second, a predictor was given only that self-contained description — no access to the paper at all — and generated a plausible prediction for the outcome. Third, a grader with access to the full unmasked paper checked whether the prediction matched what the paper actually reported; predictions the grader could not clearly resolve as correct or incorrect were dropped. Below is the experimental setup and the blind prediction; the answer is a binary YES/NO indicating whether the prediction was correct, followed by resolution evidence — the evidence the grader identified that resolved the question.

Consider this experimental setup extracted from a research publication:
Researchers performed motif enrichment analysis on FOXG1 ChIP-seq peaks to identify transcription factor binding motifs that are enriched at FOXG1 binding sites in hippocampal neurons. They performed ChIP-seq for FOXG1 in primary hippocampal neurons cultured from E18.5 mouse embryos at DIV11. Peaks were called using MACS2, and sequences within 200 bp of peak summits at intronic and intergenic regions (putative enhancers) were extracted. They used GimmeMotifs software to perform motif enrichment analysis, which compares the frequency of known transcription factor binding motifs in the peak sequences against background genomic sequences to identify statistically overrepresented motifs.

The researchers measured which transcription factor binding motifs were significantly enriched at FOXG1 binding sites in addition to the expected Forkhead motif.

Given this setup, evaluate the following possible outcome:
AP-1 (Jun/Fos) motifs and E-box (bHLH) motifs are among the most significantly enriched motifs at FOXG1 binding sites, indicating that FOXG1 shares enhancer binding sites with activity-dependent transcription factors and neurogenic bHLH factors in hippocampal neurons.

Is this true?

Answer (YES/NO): NO